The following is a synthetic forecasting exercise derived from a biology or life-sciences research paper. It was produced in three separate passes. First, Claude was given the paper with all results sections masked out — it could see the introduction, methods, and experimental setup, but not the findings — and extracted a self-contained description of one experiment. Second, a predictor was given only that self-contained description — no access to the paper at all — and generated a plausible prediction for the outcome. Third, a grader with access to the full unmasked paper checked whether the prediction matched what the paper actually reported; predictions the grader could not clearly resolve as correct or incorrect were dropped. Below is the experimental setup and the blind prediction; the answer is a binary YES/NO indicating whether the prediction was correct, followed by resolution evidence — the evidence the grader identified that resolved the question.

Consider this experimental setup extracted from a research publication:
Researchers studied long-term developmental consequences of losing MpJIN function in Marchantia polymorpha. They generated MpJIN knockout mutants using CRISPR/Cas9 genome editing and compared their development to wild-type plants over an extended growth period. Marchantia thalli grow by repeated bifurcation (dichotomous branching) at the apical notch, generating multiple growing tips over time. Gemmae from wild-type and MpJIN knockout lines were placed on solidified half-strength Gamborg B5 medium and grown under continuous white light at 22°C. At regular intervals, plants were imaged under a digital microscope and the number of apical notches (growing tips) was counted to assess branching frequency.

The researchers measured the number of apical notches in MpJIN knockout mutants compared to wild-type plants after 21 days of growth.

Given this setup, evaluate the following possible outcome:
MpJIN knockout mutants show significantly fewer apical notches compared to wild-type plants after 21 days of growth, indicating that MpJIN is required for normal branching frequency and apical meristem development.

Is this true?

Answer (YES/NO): NO